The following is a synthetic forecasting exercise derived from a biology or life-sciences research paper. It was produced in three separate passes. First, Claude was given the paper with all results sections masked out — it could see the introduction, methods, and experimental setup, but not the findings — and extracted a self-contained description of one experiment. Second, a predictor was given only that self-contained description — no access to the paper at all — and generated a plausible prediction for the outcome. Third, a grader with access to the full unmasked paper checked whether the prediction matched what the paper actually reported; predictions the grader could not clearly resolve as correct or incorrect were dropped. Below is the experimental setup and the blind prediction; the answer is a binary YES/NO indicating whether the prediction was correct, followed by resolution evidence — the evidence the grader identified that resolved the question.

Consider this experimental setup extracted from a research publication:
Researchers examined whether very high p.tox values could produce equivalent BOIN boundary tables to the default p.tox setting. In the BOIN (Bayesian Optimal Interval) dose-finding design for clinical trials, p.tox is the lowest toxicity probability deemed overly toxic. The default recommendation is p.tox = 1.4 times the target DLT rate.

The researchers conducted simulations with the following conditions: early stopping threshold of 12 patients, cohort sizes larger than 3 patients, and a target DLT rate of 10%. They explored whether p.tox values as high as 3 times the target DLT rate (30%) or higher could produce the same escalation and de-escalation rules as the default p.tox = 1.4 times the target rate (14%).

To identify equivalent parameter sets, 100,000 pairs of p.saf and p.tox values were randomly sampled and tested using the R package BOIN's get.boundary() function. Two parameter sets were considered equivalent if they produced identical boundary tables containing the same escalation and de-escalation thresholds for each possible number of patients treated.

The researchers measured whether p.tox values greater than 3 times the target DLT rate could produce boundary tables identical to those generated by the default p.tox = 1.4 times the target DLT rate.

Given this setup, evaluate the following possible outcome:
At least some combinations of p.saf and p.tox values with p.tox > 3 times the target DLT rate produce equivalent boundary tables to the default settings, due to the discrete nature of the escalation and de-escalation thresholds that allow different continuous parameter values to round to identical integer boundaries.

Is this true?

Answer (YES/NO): YES